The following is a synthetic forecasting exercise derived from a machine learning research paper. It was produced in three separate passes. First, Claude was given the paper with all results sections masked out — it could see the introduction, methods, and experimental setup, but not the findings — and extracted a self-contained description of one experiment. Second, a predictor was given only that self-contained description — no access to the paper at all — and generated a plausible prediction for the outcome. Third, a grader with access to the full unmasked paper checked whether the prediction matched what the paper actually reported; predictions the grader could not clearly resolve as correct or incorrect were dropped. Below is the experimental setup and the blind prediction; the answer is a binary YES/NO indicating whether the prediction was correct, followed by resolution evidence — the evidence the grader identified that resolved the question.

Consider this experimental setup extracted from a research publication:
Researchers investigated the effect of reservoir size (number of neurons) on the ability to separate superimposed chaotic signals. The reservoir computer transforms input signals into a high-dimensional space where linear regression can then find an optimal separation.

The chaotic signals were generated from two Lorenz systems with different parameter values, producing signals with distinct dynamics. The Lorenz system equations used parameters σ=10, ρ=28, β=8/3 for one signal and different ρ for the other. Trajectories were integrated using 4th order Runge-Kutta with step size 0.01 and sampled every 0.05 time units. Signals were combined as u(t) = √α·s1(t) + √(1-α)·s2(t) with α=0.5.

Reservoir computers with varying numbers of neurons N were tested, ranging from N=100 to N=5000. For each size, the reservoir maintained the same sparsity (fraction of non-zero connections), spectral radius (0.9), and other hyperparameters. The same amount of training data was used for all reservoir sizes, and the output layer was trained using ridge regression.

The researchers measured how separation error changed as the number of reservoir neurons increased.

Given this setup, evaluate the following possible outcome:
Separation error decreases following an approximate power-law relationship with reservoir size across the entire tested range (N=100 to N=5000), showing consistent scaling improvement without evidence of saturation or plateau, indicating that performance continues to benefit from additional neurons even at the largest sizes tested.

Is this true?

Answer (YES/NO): NO